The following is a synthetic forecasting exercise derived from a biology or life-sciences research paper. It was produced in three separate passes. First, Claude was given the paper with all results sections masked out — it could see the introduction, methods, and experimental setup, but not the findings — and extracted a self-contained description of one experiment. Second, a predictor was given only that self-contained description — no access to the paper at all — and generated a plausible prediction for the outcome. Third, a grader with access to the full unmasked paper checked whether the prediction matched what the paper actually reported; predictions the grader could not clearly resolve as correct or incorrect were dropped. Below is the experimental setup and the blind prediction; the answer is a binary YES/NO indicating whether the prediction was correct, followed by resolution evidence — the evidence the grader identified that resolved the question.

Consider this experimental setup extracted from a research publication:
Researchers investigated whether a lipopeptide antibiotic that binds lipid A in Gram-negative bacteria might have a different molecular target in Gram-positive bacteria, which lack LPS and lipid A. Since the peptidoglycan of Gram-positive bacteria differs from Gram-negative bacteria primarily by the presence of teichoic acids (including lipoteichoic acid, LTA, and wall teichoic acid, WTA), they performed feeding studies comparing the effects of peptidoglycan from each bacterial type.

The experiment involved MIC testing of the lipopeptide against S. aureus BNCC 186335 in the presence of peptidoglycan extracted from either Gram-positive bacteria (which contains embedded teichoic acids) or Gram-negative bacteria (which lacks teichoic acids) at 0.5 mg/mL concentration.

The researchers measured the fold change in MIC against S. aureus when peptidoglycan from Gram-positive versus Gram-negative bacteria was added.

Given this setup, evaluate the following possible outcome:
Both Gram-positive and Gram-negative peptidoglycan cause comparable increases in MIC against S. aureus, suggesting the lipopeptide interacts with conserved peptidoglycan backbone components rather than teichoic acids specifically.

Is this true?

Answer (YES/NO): NO